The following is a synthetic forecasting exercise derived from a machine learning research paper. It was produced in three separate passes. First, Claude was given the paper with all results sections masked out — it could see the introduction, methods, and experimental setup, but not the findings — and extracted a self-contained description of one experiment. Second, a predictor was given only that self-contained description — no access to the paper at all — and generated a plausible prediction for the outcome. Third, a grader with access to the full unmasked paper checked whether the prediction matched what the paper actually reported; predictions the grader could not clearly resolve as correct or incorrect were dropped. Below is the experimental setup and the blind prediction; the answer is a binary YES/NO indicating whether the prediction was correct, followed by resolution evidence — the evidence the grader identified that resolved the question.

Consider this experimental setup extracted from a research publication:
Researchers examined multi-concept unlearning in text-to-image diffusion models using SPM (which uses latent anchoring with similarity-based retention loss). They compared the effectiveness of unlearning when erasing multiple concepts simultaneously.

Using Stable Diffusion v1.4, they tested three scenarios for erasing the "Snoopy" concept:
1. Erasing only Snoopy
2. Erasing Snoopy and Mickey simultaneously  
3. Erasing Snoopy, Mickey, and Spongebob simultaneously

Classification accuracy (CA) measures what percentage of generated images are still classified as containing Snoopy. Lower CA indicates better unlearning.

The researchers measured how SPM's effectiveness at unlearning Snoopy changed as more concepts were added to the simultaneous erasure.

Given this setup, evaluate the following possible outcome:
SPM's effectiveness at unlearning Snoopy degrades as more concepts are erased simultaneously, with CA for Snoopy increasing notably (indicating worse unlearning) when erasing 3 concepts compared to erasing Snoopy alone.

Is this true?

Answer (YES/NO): NO